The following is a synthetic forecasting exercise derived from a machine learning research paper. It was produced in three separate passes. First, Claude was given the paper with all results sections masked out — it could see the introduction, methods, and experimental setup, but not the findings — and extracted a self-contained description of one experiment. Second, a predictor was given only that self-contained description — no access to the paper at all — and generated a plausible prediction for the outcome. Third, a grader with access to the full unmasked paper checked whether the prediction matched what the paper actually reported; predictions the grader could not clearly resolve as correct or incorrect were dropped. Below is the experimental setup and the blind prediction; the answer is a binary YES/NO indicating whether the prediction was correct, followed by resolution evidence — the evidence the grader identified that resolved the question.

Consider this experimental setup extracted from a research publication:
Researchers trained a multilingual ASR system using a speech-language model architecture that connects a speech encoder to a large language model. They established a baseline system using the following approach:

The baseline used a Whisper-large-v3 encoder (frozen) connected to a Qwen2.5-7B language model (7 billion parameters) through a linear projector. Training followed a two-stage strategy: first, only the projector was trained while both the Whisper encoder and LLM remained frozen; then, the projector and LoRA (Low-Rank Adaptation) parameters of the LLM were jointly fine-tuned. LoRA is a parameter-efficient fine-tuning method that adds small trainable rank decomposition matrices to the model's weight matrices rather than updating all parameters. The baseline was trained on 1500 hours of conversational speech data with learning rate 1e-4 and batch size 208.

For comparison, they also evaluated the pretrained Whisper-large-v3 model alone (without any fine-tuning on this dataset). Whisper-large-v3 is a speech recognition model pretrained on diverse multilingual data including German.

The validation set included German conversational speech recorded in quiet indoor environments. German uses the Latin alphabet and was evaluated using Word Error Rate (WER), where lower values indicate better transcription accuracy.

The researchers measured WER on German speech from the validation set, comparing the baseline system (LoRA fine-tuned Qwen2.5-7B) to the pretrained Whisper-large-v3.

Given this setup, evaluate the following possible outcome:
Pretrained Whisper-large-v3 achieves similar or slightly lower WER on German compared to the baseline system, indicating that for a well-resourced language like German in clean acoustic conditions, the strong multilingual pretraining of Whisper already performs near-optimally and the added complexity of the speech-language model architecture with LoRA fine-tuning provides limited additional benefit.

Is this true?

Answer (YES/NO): NO